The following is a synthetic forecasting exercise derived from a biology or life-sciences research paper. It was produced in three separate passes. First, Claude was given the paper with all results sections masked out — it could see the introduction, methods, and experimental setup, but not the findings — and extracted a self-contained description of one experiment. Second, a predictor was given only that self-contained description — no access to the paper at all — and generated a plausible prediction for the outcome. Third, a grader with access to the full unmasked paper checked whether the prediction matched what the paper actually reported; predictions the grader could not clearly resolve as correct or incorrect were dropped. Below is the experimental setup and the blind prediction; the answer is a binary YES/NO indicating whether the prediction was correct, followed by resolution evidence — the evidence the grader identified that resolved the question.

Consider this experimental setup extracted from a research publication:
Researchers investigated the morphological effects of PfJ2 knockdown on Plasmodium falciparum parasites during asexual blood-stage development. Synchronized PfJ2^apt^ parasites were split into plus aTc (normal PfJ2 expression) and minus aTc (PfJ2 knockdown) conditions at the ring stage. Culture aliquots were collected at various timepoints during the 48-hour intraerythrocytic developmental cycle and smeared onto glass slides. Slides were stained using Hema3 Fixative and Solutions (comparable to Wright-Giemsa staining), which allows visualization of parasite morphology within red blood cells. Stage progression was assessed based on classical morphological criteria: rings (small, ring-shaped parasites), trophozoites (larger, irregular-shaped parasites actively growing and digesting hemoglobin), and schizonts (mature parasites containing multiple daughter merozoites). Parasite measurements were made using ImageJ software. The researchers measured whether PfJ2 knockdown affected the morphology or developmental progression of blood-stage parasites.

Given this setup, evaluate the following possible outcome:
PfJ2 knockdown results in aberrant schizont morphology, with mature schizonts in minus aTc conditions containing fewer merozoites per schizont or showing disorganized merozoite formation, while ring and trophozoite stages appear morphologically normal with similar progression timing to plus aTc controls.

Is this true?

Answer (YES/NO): NO